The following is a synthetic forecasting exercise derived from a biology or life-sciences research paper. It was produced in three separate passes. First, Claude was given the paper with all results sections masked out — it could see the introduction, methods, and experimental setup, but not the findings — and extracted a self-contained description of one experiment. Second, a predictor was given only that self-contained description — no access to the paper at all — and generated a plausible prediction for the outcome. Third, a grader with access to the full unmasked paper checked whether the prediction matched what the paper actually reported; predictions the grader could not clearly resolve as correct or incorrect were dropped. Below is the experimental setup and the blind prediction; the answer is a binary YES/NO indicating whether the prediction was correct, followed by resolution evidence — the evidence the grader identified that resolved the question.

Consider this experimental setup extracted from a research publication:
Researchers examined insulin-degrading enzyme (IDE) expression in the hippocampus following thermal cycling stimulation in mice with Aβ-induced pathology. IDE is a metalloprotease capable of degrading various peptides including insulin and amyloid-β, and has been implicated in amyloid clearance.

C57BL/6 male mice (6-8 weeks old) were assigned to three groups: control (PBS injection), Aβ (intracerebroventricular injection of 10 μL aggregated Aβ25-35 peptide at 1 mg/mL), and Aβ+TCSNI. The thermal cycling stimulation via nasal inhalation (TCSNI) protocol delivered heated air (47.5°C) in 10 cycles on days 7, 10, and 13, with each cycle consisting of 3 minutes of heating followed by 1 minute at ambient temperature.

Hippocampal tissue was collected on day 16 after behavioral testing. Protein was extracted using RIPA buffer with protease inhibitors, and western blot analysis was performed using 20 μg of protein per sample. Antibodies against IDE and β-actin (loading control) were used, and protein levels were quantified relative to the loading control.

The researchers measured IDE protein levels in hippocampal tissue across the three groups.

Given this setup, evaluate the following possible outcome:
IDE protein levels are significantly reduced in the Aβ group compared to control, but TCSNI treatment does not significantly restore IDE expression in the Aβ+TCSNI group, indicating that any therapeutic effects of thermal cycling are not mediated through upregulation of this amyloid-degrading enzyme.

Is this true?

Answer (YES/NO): NO